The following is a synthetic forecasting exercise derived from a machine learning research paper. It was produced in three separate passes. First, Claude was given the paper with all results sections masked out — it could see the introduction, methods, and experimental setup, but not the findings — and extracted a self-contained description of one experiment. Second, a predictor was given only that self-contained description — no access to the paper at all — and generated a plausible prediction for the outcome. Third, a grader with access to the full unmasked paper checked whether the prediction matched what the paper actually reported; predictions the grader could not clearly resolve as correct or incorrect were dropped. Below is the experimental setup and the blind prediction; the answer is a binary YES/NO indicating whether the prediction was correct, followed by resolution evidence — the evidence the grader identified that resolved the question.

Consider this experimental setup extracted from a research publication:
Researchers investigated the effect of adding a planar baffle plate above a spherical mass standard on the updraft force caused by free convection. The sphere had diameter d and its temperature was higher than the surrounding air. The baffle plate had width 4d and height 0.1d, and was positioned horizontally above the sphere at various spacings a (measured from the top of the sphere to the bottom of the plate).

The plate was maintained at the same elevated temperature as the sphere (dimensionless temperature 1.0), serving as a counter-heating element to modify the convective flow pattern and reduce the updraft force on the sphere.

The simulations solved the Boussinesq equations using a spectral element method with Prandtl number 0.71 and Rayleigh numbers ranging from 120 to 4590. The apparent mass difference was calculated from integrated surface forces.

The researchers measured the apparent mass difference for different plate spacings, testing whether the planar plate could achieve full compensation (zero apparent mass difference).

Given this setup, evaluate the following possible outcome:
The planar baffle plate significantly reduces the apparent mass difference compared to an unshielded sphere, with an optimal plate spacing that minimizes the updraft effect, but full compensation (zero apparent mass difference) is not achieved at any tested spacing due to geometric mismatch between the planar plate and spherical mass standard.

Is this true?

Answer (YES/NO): YES